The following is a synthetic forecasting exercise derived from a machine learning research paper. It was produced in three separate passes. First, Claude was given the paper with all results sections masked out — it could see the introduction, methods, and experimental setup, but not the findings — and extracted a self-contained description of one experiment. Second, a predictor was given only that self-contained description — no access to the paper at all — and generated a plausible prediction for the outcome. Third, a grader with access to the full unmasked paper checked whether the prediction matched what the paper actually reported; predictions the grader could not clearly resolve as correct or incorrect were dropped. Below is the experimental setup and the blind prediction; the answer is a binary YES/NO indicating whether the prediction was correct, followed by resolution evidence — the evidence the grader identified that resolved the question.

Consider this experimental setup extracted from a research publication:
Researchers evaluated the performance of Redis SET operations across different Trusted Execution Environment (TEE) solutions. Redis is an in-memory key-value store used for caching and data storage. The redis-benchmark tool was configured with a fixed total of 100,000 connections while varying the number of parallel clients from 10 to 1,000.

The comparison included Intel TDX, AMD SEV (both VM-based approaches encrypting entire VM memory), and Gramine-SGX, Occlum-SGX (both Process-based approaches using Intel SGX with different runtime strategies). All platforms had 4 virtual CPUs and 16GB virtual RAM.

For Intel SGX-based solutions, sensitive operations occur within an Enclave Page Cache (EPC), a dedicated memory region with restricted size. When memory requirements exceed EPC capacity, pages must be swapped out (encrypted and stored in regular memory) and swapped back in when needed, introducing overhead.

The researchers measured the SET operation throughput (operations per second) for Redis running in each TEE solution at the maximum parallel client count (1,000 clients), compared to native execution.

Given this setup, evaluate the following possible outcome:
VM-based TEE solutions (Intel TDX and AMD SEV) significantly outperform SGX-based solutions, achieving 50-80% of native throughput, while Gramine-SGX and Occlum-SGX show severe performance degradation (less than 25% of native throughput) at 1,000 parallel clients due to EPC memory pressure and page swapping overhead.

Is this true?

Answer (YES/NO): NO